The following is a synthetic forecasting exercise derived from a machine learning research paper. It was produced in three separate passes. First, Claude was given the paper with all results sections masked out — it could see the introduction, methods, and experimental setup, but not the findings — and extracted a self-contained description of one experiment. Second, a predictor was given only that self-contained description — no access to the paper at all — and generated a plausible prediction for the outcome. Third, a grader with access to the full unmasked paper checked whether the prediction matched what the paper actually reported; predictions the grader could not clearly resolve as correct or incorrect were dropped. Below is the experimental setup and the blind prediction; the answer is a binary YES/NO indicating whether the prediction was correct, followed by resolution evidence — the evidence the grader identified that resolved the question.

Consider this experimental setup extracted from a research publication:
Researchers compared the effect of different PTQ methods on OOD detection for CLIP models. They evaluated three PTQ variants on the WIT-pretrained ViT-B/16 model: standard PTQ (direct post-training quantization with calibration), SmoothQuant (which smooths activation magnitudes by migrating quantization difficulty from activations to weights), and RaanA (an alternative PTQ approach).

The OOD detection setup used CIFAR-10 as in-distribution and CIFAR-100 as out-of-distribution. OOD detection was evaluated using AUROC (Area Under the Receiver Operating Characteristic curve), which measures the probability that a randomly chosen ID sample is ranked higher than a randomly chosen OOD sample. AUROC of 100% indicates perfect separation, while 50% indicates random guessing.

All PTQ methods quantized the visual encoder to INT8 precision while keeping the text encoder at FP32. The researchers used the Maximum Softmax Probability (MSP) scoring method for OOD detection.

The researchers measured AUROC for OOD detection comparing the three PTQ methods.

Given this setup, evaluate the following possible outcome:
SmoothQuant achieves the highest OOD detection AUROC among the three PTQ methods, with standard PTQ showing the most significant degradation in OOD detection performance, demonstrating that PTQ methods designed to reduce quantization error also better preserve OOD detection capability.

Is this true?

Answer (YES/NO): YES